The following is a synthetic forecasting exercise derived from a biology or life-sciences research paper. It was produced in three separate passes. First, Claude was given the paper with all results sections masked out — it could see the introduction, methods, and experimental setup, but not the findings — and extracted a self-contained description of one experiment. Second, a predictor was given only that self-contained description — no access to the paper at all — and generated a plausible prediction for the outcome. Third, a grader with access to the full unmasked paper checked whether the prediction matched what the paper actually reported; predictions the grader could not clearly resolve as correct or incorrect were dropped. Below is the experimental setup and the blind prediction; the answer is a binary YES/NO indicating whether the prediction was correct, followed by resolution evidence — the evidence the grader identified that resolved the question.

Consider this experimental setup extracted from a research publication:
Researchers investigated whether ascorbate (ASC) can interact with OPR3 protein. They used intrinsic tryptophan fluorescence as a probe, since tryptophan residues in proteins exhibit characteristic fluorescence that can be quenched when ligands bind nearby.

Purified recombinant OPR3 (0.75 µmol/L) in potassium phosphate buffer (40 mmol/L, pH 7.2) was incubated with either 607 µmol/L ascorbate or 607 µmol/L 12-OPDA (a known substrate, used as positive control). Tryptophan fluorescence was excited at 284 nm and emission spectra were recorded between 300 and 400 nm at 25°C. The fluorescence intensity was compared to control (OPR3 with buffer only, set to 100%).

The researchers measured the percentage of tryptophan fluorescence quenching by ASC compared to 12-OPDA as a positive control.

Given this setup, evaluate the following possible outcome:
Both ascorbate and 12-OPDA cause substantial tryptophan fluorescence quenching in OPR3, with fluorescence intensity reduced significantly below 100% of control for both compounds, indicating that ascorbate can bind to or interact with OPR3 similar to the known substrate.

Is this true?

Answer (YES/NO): YES